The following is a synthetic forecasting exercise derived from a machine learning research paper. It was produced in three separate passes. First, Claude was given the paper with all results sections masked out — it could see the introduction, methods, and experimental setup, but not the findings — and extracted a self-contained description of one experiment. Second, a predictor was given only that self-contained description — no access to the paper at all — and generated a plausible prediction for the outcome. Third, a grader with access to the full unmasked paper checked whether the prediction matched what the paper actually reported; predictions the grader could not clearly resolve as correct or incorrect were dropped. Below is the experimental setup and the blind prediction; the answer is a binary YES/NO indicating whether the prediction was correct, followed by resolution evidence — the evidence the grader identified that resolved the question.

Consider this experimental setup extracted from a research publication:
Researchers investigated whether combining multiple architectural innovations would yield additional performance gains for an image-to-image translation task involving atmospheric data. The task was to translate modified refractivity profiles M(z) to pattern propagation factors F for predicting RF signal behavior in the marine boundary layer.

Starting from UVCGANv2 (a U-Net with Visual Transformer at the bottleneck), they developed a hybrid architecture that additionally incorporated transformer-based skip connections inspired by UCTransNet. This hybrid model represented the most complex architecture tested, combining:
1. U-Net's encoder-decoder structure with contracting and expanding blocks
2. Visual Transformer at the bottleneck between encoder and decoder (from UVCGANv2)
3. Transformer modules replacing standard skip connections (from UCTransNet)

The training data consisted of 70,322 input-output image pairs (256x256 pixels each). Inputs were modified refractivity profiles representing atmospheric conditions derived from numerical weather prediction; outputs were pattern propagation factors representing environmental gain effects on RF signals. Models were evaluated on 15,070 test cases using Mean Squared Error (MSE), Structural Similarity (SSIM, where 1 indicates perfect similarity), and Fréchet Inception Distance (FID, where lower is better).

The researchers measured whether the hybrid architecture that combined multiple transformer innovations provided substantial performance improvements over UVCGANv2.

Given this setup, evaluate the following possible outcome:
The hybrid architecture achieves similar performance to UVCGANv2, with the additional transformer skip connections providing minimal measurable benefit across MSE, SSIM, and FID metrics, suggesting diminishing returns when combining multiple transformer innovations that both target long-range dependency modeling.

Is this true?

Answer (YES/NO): YES